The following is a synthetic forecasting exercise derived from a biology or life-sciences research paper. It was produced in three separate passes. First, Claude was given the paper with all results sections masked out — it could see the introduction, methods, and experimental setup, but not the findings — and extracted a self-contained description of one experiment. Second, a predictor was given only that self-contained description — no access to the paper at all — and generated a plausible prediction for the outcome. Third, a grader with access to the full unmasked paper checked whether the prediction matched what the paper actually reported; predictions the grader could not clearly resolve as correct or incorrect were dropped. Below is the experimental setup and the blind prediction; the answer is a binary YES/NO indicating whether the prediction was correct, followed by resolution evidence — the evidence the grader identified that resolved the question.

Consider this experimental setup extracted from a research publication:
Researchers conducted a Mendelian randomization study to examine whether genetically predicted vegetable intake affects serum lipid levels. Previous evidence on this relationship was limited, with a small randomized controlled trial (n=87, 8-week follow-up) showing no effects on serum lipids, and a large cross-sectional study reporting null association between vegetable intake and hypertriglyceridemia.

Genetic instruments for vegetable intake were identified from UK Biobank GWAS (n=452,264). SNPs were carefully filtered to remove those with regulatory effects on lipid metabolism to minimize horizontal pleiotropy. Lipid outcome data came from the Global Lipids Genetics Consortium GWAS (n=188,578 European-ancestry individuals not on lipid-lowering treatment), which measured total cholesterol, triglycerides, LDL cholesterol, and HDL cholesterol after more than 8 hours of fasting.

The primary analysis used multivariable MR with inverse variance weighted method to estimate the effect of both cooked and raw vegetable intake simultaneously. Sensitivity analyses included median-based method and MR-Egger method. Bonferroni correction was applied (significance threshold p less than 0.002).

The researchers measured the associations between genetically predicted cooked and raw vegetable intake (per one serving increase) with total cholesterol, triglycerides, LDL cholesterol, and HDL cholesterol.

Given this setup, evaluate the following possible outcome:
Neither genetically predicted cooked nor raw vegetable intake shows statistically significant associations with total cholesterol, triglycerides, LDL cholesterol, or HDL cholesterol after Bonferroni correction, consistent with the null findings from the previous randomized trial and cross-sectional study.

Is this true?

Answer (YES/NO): YES